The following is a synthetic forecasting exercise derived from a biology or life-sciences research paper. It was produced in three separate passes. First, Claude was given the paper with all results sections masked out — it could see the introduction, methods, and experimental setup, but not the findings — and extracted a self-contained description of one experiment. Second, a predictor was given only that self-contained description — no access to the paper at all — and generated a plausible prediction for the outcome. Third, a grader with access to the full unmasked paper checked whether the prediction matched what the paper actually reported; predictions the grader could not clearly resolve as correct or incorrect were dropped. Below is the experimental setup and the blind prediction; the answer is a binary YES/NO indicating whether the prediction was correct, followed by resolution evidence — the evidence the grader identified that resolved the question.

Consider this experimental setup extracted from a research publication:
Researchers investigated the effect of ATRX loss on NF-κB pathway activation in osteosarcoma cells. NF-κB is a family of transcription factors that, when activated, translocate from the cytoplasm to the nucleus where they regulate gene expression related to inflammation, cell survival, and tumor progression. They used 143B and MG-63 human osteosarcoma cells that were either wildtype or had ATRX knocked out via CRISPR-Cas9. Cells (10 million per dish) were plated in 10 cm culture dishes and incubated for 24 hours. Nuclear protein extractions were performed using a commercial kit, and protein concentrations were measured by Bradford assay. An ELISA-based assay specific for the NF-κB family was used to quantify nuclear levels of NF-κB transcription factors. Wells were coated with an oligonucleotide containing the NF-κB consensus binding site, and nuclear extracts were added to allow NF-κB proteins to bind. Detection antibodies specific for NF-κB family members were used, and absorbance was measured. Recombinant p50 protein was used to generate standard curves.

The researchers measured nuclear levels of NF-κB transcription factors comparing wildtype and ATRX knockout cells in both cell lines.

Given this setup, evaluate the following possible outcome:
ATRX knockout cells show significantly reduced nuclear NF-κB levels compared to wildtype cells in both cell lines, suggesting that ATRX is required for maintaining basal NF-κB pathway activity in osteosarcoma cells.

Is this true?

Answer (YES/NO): NO